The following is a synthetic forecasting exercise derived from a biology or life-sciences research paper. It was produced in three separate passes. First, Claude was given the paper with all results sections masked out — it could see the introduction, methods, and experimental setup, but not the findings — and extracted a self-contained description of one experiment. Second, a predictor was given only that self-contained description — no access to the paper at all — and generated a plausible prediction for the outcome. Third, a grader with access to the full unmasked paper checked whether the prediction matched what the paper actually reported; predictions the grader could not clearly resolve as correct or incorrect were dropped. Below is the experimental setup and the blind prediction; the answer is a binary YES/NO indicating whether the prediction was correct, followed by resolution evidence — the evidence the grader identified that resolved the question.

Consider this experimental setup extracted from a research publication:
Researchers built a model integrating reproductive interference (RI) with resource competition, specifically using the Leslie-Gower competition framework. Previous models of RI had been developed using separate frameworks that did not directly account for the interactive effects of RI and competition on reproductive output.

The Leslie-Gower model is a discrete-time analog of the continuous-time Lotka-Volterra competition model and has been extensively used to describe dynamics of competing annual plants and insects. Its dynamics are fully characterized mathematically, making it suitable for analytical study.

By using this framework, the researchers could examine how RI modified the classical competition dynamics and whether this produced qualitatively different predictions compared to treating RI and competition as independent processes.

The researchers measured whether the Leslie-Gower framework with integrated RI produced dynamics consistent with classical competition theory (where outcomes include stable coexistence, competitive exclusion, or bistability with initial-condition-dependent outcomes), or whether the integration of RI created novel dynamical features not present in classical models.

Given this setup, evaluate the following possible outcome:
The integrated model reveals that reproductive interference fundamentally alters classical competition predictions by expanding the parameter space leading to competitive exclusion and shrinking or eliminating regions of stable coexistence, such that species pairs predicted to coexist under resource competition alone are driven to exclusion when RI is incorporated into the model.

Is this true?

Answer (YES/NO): NO